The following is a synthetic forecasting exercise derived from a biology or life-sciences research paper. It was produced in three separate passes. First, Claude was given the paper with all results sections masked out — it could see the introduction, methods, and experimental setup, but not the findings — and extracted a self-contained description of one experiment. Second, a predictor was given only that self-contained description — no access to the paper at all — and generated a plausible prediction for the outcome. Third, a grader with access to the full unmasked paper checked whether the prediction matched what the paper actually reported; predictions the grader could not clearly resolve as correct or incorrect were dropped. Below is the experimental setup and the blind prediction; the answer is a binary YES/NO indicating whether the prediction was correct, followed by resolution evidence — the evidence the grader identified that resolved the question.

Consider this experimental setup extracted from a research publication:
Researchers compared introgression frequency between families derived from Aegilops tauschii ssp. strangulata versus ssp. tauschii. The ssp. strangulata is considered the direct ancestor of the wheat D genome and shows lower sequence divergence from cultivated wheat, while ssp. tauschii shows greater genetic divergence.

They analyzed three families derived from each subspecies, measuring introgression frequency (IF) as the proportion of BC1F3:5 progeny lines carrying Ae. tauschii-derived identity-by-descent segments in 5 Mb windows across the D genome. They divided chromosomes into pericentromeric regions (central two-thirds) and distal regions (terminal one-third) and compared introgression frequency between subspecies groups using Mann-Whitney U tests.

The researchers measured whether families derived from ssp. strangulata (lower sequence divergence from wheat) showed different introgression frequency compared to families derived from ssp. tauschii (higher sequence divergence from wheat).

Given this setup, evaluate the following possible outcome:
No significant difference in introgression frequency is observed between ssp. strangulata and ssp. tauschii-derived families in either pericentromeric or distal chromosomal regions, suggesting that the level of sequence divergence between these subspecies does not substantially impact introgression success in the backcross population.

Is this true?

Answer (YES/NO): NO